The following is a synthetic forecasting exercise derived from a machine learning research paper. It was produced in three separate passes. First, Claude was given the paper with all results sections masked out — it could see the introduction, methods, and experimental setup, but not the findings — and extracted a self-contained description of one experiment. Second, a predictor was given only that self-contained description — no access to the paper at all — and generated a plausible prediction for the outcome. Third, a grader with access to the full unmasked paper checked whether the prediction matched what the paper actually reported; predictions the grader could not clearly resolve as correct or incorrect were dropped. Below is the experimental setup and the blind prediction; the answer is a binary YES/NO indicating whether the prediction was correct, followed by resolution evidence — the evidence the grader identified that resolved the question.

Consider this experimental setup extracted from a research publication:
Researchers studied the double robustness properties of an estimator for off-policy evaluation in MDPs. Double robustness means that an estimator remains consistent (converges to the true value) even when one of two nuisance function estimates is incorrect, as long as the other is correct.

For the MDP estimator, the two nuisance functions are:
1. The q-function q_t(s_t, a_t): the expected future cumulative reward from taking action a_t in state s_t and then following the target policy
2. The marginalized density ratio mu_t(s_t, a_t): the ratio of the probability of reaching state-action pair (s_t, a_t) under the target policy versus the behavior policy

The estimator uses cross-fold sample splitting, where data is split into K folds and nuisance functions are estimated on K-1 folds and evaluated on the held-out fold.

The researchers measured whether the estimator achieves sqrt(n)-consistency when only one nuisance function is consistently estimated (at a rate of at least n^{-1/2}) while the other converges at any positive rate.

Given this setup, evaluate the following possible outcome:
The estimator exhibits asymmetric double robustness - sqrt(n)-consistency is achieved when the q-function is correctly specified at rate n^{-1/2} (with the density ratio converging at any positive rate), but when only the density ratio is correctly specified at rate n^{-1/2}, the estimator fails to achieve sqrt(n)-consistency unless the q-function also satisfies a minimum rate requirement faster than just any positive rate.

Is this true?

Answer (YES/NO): NO